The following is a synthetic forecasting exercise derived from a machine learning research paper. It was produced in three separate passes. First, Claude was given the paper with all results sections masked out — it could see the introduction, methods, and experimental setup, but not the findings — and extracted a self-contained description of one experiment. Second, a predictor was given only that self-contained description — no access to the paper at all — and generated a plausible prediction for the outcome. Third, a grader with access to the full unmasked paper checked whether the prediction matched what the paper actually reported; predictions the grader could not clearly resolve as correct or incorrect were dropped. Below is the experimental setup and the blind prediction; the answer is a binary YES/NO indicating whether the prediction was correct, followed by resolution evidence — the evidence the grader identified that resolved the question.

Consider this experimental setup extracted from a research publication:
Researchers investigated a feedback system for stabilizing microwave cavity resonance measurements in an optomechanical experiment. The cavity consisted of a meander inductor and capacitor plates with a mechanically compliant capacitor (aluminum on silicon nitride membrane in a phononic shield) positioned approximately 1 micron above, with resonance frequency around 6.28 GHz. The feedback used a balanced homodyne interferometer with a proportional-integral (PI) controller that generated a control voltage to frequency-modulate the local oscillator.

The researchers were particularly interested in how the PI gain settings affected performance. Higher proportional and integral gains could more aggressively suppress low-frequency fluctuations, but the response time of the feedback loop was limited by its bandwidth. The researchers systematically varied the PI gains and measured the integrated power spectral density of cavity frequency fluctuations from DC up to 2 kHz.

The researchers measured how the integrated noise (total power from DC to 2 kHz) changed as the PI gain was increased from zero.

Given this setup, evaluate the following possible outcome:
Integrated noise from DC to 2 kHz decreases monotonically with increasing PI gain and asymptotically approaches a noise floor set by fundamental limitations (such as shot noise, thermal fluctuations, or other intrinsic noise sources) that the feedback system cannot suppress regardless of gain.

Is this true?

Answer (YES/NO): NO